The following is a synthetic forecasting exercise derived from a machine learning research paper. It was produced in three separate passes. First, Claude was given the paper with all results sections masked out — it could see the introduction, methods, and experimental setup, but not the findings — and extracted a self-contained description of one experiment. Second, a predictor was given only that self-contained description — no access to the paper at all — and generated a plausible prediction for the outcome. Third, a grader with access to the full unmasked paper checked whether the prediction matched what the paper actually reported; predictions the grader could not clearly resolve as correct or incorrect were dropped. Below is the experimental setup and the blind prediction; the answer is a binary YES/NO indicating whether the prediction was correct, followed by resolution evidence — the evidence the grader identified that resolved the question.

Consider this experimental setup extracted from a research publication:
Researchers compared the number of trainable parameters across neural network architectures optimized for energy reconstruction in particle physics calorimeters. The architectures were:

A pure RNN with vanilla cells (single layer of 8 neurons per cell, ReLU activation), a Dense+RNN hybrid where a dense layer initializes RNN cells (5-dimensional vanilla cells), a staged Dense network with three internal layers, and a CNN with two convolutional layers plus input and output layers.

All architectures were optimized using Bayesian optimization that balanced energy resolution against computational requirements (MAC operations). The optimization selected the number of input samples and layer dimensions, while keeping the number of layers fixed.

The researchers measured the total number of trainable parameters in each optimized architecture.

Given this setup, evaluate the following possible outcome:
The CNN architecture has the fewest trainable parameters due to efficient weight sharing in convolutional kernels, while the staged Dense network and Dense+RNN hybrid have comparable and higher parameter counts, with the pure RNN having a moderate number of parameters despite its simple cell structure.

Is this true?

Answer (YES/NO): NO